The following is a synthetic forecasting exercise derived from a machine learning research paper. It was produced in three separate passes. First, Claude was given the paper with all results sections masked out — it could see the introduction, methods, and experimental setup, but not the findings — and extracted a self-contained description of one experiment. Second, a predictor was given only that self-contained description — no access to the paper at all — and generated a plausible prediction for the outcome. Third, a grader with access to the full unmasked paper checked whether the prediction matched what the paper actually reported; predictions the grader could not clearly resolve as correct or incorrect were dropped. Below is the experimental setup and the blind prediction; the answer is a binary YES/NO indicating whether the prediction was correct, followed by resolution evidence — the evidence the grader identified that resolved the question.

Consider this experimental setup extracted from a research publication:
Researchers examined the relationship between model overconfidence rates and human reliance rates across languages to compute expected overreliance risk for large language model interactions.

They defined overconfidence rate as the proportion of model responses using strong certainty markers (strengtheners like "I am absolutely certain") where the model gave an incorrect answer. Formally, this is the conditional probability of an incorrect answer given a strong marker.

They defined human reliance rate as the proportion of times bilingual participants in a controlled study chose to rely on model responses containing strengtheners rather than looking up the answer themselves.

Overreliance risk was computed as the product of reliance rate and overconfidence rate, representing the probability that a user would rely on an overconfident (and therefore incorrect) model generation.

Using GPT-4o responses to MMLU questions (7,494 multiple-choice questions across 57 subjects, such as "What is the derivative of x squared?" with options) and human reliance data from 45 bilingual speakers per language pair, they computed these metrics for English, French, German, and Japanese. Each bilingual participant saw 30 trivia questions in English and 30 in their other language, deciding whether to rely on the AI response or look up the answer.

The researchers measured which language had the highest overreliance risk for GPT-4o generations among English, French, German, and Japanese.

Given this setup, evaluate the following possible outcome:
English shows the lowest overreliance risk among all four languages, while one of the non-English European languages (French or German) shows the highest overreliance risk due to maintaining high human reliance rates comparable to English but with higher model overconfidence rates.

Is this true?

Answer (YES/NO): NO